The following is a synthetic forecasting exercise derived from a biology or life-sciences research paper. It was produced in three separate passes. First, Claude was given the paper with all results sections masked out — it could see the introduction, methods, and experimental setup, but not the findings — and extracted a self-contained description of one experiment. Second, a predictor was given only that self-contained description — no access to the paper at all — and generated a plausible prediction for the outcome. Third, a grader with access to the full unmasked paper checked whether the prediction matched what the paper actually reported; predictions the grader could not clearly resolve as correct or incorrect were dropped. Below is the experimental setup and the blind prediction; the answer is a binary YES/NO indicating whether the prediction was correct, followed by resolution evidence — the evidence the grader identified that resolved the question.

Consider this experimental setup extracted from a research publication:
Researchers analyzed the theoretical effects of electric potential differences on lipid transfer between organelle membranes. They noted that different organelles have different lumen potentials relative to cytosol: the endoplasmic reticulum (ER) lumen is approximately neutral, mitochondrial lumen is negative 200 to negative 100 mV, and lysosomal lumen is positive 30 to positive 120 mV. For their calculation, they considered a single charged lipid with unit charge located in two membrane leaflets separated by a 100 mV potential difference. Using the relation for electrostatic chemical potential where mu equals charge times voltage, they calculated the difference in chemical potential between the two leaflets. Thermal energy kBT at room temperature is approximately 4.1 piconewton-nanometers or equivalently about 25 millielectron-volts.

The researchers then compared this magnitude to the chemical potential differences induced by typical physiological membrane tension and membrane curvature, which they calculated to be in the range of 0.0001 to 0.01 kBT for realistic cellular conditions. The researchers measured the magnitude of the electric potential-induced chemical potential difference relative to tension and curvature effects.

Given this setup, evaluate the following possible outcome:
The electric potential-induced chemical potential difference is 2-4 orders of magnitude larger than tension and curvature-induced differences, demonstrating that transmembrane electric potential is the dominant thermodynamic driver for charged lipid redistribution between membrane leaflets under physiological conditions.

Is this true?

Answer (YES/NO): YES